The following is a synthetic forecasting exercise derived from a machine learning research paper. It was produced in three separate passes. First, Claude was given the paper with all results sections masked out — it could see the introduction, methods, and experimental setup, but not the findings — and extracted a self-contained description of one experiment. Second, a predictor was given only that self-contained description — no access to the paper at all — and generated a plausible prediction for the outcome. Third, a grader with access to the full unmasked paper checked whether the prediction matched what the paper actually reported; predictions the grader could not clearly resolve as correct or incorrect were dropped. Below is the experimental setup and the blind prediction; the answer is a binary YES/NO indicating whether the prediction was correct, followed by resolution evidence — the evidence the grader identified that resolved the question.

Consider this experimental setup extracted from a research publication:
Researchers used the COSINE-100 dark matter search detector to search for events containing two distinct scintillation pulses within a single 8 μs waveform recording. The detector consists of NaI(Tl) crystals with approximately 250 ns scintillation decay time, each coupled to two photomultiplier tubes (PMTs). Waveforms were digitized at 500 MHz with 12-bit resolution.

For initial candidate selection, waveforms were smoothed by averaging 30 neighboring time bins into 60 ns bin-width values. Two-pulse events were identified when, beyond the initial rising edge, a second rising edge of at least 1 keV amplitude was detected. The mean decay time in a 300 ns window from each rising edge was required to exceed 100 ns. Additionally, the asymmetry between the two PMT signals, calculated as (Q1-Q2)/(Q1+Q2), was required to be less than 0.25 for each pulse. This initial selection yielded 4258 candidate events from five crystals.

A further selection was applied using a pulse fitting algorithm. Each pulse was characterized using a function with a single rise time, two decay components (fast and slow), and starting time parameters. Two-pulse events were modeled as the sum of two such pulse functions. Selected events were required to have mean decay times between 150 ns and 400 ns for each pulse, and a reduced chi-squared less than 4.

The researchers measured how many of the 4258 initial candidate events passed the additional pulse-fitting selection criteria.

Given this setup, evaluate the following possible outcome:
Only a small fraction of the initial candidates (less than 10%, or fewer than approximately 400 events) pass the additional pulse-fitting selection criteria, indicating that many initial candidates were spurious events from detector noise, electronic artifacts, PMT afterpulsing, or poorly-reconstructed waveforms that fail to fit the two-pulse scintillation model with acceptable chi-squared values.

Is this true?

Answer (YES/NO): NO